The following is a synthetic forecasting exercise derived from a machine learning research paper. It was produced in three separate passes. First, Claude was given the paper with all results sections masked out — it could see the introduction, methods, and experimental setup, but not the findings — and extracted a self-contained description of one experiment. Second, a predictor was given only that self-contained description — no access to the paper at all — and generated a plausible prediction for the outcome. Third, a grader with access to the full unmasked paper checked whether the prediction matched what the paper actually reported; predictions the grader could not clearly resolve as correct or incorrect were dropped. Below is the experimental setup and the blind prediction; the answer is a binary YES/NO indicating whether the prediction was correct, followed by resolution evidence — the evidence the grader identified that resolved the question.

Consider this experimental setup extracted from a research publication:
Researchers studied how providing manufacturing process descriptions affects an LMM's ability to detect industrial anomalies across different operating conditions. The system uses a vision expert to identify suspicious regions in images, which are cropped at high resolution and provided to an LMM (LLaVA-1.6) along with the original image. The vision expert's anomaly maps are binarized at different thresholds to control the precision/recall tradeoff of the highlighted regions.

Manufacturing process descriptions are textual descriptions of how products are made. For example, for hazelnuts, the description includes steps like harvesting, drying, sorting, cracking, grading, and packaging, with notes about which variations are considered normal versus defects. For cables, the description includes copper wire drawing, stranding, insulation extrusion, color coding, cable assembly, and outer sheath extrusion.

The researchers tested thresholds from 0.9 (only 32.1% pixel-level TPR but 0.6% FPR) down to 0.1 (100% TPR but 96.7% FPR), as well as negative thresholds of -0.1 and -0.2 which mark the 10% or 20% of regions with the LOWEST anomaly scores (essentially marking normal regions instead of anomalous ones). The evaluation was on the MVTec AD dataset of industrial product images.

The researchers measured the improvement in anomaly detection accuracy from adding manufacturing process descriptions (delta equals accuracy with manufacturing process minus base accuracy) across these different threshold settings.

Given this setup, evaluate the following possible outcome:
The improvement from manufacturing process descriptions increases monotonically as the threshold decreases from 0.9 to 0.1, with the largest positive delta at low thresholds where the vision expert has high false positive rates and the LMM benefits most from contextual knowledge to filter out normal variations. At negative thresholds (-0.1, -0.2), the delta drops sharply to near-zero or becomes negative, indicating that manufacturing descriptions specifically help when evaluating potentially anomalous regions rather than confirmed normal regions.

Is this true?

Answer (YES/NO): NO